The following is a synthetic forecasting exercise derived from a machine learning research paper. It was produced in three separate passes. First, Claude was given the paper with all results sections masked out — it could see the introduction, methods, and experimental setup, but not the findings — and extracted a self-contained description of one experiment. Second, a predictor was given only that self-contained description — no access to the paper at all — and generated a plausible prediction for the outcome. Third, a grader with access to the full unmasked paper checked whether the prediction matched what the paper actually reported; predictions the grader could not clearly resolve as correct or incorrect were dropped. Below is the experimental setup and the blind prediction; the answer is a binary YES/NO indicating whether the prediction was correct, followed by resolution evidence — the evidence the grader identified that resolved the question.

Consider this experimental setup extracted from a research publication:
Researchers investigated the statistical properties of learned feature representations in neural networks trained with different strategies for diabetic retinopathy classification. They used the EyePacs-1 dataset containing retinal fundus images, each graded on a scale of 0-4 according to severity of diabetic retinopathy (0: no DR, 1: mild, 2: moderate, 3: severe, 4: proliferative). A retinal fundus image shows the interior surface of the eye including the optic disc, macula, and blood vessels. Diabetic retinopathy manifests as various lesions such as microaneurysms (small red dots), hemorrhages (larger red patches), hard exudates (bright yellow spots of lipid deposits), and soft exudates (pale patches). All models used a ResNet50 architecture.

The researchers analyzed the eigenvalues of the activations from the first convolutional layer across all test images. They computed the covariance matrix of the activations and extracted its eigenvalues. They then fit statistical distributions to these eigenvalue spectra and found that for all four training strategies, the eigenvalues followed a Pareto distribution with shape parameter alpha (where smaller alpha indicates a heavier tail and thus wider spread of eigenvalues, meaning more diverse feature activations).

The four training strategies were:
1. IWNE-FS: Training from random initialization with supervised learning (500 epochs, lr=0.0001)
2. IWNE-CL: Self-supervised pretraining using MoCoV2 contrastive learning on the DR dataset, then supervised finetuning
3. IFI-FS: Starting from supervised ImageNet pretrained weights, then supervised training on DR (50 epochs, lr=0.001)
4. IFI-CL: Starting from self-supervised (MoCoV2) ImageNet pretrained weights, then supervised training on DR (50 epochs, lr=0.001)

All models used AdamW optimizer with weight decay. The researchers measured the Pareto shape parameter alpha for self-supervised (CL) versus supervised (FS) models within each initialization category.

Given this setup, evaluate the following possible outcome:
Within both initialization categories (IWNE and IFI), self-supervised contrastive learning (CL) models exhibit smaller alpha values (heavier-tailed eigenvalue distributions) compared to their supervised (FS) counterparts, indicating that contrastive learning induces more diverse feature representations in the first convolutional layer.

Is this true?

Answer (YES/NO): YES